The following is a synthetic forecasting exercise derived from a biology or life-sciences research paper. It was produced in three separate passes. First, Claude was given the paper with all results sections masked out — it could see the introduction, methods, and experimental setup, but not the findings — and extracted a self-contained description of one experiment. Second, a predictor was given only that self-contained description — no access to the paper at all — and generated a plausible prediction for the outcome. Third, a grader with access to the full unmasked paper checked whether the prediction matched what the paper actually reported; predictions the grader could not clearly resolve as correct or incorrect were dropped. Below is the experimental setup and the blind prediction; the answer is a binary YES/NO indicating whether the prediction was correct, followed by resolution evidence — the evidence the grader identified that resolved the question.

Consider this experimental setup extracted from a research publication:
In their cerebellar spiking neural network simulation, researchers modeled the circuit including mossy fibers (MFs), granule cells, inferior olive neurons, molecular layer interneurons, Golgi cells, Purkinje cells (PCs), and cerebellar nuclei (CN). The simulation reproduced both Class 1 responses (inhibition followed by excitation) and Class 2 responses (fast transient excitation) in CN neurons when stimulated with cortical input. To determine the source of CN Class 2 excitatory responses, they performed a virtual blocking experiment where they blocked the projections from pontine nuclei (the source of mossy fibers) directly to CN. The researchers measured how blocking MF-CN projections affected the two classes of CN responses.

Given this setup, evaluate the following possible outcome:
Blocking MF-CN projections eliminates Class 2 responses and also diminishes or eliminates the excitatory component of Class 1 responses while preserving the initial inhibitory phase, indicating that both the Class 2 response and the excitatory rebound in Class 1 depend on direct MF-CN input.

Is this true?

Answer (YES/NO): NO